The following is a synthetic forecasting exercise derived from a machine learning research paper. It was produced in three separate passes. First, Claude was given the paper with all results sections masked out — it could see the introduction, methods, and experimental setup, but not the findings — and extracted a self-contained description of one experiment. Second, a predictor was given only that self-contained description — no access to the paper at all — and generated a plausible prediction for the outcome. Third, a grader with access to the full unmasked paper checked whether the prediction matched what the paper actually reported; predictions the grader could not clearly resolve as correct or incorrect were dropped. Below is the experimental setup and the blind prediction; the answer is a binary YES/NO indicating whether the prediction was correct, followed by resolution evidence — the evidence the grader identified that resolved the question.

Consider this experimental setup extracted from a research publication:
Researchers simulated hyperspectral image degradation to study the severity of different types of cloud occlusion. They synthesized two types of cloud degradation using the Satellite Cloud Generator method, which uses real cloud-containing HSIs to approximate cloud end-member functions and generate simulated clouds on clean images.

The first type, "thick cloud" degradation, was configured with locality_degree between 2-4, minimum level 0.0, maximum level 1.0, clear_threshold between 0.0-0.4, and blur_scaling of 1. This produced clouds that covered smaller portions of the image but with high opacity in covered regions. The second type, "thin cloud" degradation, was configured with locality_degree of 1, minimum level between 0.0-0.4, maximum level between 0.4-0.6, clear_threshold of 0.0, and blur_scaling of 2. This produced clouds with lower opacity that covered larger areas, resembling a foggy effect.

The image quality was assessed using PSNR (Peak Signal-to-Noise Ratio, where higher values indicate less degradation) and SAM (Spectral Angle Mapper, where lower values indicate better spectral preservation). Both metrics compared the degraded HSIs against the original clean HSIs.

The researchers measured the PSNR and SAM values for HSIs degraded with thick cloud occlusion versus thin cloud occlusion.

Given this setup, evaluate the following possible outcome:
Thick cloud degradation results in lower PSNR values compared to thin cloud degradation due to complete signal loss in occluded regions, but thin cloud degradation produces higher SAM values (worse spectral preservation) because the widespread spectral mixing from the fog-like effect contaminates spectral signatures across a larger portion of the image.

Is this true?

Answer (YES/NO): NO